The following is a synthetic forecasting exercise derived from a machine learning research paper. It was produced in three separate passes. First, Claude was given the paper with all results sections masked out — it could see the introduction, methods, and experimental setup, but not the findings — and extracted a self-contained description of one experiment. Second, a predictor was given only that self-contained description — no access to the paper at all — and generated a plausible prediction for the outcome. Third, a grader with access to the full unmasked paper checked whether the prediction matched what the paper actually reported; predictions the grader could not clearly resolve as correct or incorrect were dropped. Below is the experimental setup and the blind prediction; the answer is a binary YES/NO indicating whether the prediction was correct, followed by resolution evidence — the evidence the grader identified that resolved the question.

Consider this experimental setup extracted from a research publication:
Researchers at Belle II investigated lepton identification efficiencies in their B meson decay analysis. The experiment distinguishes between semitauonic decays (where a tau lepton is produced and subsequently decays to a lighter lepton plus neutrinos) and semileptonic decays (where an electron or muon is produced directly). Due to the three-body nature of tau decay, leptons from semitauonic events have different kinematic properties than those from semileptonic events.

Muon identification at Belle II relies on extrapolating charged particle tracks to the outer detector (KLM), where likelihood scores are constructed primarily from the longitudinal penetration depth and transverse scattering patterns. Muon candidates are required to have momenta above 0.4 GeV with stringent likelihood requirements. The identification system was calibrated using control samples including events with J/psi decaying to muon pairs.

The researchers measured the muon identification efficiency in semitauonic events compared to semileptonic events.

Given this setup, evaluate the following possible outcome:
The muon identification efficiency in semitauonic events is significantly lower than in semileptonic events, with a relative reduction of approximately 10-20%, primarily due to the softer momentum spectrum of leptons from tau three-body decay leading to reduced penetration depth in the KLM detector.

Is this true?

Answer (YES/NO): NO